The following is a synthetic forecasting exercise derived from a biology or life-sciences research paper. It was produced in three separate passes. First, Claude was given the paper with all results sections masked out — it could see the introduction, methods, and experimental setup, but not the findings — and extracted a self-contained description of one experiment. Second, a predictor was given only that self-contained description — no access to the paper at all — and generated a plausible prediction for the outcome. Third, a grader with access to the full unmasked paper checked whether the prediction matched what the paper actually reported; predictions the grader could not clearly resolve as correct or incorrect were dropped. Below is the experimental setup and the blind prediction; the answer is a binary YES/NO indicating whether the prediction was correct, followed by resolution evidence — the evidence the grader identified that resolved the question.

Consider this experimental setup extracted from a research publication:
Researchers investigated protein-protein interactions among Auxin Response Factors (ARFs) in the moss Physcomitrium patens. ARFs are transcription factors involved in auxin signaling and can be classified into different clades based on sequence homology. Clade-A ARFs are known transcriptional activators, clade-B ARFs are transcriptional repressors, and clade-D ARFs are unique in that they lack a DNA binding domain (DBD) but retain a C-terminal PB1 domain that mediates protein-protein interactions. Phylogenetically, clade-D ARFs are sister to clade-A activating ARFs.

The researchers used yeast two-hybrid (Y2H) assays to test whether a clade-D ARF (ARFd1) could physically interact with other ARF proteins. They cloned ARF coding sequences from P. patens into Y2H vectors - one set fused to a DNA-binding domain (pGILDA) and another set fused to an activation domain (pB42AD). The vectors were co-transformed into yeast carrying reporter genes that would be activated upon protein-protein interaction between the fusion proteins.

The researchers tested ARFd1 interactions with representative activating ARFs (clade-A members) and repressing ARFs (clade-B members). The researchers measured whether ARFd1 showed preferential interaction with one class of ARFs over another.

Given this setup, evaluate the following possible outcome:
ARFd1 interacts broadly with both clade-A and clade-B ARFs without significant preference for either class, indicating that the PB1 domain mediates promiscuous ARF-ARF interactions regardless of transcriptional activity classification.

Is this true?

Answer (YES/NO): NO